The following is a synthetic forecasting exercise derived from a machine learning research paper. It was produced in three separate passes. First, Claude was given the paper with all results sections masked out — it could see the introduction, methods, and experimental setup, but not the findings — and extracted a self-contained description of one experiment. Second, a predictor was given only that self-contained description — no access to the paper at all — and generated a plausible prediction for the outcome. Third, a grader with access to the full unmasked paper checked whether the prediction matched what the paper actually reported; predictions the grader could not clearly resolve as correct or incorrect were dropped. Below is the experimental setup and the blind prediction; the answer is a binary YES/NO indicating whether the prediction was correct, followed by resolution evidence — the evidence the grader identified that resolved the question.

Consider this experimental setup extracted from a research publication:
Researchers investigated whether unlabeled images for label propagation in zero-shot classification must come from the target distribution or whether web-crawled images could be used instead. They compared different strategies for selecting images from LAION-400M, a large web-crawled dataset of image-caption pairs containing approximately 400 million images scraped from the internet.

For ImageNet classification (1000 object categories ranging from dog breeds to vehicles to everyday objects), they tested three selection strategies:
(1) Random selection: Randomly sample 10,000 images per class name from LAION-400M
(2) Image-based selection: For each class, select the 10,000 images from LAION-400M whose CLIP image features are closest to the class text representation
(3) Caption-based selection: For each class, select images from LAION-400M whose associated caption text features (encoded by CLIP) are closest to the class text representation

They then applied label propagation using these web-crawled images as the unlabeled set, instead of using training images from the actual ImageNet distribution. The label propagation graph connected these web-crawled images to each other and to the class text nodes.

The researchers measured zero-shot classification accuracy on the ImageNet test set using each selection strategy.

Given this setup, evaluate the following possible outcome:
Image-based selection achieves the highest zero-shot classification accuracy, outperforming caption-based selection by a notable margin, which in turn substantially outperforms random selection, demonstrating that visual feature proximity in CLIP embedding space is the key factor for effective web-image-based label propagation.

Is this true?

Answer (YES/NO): NO